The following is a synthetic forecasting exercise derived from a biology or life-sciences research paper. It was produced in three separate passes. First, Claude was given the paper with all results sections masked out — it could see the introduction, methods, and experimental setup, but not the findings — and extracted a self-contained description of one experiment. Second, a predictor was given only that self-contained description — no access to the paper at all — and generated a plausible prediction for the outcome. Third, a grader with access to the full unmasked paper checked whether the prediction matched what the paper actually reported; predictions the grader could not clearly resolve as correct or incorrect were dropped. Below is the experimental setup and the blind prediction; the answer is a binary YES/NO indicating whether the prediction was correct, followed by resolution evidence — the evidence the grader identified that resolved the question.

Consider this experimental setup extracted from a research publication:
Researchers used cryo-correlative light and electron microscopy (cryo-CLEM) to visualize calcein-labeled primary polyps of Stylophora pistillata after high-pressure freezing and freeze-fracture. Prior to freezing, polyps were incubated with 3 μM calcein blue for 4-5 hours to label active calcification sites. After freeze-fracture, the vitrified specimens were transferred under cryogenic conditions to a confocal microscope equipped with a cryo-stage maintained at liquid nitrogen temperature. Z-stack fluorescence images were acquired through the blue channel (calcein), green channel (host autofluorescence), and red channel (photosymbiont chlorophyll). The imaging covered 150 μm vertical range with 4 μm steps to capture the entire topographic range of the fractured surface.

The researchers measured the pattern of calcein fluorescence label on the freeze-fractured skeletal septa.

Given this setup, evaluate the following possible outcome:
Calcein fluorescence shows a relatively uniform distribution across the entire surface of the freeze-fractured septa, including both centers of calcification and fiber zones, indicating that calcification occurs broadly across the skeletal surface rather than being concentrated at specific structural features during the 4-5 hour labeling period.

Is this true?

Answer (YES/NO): NO